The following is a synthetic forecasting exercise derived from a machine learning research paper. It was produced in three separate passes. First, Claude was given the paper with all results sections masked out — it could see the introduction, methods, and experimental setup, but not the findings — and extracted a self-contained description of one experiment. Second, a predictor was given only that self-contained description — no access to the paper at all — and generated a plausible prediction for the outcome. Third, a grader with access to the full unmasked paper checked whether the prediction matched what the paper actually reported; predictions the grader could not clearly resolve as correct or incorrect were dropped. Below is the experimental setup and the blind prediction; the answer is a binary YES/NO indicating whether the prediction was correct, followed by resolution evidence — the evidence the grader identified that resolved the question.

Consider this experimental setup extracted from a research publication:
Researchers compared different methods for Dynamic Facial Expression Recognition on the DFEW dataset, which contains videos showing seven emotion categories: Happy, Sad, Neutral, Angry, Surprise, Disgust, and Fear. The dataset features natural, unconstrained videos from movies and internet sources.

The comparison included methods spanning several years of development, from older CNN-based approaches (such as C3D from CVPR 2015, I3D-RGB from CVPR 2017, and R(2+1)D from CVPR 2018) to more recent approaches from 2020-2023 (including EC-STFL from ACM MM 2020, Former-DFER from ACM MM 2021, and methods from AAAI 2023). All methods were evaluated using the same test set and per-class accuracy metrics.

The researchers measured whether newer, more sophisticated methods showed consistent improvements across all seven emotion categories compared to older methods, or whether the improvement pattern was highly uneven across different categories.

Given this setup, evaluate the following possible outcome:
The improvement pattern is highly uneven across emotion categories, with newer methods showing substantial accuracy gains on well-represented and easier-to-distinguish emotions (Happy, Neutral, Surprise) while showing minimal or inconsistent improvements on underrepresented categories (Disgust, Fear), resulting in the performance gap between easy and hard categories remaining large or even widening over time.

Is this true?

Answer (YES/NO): YES